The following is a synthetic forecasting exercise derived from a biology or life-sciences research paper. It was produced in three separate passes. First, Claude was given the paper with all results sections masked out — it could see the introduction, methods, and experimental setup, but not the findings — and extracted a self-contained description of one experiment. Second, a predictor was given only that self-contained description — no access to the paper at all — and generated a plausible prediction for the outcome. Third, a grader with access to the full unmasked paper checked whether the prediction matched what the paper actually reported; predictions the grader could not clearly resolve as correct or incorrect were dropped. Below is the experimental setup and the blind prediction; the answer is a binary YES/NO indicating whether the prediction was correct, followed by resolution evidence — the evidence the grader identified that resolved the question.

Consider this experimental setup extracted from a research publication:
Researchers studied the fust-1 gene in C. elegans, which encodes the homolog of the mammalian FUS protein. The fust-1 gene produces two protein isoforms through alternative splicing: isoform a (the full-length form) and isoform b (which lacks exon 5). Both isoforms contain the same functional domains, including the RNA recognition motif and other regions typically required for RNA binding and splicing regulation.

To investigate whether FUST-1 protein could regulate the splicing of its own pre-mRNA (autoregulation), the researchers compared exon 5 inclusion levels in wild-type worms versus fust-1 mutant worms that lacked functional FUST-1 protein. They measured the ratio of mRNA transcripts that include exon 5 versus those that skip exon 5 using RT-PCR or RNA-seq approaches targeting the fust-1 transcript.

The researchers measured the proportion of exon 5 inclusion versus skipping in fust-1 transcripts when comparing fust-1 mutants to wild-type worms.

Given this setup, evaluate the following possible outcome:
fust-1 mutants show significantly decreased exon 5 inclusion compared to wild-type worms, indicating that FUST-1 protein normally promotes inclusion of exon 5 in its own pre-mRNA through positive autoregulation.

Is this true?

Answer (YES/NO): NO